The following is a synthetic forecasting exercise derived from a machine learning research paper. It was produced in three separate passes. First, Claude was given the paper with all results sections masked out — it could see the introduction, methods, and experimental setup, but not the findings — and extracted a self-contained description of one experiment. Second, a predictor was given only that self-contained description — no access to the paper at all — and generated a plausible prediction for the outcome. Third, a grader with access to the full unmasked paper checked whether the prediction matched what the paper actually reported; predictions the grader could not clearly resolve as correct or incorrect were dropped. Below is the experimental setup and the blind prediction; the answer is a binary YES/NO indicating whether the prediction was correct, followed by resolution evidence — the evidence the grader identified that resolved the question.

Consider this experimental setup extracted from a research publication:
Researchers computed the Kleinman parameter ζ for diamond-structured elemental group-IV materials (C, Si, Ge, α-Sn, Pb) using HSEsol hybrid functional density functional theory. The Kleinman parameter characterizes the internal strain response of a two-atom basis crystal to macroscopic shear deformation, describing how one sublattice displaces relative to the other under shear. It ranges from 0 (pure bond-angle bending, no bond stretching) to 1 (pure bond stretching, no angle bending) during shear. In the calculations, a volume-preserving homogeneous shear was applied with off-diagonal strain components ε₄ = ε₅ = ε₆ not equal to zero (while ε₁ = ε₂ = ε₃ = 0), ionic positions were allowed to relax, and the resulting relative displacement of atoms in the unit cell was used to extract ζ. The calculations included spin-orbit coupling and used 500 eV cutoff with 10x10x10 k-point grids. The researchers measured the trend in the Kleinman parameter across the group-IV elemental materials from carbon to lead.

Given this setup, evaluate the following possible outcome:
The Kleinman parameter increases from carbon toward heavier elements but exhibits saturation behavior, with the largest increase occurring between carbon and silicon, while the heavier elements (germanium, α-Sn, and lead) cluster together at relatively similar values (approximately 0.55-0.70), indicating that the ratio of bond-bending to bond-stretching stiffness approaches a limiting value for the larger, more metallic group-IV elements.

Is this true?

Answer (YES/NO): NO